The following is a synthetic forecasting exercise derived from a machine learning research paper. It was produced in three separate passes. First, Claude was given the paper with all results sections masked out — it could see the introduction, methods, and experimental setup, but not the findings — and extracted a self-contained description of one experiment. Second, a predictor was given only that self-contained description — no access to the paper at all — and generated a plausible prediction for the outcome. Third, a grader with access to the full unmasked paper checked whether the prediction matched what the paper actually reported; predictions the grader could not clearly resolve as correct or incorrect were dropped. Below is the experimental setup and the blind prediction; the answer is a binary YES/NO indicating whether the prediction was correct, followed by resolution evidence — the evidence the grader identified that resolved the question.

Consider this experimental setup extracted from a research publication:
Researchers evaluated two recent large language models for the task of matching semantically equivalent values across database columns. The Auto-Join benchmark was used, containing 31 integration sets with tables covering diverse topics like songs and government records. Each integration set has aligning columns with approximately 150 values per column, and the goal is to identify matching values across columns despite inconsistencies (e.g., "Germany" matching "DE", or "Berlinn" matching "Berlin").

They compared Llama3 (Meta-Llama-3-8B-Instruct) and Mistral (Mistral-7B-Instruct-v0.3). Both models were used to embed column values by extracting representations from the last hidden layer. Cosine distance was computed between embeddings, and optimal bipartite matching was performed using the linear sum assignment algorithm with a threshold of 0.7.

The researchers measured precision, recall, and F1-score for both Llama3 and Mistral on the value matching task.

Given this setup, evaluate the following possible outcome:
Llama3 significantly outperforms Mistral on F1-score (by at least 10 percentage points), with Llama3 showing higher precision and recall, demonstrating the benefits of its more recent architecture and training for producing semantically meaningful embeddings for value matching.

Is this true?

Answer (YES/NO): NO